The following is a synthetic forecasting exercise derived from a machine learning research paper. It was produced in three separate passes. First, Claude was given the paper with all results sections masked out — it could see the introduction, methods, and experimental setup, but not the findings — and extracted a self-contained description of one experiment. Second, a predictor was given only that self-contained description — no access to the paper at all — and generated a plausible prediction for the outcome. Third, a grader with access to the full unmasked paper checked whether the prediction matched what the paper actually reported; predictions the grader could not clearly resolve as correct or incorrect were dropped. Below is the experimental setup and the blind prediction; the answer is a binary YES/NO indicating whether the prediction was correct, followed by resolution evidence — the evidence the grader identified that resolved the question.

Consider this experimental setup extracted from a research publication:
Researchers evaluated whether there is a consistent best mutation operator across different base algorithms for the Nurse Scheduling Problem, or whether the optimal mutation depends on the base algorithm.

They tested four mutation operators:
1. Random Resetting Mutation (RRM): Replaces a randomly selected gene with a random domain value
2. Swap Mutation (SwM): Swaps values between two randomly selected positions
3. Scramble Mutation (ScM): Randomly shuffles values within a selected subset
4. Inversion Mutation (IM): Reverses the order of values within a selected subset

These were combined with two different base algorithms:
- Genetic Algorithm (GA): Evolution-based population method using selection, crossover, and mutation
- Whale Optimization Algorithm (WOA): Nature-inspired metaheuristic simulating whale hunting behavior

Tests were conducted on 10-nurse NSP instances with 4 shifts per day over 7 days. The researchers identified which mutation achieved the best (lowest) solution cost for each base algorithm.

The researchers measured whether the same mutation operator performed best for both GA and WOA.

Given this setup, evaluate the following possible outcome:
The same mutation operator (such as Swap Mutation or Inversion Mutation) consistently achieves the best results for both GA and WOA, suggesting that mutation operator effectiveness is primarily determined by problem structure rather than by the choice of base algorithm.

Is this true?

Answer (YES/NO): NO